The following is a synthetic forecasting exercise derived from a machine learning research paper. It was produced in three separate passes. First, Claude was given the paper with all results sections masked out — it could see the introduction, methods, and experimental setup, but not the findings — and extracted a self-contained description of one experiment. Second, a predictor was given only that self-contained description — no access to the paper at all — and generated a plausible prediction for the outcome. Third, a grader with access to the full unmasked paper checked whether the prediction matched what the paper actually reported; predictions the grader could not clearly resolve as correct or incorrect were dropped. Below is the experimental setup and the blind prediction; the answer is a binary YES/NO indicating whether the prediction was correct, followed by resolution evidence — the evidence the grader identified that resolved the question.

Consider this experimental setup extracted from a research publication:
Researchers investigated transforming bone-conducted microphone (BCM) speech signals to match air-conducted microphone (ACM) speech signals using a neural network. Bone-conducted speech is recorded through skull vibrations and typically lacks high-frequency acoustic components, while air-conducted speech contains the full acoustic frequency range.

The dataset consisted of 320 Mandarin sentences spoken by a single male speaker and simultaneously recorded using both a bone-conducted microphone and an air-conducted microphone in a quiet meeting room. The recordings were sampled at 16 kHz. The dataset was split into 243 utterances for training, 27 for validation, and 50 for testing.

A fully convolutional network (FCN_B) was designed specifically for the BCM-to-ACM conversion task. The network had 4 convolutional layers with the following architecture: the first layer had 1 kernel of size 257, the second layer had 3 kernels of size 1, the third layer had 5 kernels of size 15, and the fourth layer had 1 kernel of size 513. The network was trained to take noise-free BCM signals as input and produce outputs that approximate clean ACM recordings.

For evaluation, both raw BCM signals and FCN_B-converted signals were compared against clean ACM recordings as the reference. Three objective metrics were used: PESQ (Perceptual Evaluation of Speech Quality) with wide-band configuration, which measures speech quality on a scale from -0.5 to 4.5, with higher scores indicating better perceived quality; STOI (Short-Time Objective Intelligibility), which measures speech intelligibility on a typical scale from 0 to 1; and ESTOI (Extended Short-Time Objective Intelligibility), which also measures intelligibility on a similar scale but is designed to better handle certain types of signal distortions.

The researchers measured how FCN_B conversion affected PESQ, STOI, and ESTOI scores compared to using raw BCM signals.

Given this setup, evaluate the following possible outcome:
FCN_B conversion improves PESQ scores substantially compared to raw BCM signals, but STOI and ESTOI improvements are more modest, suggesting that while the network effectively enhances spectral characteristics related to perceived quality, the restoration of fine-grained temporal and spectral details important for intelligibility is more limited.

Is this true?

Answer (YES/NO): NO